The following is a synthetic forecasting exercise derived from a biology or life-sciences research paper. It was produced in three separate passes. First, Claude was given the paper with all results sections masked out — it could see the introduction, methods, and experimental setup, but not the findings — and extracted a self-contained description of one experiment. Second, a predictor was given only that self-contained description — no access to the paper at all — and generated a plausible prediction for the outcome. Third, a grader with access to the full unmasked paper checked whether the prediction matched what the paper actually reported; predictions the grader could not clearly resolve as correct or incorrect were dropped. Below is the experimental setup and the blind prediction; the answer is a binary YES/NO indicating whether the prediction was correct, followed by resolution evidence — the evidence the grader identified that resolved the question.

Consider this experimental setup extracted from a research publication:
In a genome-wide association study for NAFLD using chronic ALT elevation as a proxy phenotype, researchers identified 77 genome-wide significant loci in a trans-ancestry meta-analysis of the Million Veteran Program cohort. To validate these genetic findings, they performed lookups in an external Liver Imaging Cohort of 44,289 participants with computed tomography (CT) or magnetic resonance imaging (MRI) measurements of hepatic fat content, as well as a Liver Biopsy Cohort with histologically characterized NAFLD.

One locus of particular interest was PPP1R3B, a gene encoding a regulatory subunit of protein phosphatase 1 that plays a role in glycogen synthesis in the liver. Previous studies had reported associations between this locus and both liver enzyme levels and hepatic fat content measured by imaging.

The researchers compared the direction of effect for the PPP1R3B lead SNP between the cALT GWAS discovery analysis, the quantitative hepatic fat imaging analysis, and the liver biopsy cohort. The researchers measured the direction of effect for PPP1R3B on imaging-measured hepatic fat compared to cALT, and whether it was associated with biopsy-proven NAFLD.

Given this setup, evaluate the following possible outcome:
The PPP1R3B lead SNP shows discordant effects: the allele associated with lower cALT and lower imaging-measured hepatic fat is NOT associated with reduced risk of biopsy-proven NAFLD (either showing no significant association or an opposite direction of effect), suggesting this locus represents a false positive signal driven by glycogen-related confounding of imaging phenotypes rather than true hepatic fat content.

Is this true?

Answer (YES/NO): NO